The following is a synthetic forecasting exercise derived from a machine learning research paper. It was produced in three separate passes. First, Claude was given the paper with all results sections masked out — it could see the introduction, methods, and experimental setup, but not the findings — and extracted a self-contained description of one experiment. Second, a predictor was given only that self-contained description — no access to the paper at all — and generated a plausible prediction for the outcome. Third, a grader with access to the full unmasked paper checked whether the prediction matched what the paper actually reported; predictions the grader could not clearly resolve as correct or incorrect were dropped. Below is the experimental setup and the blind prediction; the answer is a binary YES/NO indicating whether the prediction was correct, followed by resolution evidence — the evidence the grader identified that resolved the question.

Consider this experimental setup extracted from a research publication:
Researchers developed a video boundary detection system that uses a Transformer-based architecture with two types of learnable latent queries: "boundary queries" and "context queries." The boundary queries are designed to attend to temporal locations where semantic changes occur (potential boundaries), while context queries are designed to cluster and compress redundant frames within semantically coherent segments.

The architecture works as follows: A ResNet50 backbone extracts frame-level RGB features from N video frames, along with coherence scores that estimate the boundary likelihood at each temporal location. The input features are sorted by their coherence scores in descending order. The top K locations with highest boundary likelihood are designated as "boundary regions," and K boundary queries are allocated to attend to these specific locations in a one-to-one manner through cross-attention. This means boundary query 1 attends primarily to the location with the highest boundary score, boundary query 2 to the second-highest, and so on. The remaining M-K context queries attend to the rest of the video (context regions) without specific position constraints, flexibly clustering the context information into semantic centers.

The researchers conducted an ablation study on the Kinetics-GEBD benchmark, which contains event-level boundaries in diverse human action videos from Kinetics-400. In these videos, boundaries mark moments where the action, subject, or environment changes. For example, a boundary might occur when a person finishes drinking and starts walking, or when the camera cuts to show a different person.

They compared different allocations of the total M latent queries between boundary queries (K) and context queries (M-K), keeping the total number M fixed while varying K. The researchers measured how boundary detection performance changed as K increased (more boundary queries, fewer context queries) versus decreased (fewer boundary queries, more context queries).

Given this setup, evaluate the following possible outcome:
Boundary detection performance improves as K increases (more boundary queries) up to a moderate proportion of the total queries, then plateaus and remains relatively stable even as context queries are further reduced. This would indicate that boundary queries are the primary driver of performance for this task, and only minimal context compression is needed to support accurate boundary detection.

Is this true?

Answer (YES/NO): NO